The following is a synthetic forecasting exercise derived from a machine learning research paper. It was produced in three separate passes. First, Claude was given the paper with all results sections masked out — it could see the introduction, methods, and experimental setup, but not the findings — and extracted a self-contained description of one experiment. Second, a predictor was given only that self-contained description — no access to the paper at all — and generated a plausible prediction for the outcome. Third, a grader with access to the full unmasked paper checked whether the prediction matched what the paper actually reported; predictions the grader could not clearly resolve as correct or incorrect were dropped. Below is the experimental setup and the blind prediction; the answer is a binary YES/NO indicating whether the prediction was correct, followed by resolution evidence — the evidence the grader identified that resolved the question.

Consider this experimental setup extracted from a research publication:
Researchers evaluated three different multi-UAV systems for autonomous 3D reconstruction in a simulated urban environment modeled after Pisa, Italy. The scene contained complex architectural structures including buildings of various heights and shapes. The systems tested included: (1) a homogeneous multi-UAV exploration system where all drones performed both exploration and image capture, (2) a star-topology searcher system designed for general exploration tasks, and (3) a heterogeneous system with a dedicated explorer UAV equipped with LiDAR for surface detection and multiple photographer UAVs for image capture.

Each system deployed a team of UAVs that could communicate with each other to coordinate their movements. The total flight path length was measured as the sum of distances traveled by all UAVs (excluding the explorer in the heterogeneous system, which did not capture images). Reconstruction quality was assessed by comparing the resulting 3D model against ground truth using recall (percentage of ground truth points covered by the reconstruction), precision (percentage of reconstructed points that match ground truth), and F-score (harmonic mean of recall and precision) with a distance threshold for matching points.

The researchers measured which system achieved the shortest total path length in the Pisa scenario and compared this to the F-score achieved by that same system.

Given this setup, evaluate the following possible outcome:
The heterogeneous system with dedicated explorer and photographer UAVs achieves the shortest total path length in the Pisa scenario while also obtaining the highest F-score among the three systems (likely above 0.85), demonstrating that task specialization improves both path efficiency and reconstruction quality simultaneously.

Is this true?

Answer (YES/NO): NO